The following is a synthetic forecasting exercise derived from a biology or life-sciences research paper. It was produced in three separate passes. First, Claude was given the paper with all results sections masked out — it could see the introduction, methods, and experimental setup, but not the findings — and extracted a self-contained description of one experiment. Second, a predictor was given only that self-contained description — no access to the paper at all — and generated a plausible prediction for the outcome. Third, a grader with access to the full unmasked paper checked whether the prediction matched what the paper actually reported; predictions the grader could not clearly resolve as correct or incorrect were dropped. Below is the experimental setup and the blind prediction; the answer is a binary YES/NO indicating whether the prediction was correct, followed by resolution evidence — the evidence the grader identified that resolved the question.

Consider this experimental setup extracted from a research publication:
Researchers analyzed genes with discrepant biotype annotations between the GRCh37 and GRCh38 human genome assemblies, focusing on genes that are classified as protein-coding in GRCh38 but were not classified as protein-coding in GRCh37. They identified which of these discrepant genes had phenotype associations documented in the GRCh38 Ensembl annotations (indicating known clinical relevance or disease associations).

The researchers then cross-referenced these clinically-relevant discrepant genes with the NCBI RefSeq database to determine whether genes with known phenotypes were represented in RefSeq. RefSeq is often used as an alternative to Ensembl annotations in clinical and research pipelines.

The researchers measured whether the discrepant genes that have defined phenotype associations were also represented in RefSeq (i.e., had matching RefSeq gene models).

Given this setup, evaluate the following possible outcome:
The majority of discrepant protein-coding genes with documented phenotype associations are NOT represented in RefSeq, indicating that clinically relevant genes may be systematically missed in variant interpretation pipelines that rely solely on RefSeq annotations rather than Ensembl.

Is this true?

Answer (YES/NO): NO